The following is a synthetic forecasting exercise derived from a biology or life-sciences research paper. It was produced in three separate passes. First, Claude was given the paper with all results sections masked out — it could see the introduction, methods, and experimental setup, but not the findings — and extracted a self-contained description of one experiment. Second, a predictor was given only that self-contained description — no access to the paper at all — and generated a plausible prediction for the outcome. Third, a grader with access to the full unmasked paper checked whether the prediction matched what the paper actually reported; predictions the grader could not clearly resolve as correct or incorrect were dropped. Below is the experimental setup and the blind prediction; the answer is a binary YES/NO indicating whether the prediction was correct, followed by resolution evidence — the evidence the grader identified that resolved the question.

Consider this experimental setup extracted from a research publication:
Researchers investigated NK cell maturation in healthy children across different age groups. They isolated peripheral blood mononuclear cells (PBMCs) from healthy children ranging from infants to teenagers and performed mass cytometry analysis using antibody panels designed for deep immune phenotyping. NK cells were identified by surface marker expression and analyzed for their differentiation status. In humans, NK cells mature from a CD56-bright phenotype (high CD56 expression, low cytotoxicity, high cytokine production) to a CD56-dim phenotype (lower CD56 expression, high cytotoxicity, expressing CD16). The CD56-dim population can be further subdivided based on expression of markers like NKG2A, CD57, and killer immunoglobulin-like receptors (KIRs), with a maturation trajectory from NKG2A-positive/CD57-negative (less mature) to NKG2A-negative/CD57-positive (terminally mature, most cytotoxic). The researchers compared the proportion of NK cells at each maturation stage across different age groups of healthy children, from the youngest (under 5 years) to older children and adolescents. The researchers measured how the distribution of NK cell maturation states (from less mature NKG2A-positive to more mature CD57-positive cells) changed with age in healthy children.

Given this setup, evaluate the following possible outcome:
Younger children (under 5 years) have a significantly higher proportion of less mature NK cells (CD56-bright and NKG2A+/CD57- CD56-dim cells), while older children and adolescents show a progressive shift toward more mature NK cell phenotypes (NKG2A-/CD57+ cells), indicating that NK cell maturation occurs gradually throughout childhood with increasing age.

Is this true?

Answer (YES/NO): NO